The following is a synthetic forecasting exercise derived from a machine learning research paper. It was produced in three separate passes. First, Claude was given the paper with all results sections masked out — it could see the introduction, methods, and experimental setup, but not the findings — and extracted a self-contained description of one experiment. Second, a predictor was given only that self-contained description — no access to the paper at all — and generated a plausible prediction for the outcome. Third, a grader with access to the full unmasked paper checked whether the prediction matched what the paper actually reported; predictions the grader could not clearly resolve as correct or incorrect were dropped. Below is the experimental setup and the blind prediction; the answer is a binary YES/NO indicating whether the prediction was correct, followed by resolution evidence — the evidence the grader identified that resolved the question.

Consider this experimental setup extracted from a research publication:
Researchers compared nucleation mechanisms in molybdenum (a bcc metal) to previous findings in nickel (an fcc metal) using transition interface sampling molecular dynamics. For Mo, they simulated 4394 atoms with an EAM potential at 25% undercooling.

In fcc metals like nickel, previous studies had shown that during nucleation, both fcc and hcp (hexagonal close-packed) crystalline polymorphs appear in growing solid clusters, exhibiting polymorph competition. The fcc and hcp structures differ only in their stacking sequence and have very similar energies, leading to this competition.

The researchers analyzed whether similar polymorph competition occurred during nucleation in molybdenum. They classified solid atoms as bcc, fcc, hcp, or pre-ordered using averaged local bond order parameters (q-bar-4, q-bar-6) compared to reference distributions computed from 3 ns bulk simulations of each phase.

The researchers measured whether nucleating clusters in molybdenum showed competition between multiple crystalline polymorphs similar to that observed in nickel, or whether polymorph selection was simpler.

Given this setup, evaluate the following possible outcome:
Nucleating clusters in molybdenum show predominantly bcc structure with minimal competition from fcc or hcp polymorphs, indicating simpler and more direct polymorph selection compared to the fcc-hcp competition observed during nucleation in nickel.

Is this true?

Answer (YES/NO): YES